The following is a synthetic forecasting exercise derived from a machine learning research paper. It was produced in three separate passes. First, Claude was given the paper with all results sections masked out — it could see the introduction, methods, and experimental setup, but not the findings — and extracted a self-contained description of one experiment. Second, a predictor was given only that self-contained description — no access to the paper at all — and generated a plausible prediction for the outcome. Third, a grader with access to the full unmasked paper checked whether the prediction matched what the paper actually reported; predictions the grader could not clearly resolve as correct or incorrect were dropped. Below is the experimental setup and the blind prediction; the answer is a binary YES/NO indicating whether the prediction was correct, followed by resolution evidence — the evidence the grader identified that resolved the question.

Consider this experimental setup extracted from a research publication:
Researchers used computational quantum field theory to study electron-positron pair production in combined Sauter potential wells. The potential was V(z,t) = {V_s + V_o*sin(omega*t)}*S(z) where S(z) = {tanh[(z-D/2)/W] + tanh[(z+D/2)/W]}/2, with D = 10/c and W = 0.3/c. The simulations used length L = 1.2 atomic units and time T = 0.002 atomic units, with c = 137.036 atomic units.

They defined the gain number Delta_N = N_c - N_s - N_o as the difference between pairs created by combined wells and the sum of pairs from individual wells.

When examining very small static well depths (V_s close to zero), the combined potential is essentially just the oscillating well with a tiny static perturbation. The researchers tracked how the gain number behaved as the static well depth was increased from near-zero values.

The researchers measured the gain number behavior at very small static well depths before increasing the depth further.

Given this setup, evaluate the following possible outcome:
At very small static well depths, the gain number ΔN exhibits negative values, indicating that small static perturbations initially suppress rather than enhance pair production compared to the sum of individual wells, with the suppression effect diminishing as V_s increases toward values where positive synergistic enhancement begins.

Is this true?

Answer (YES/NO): NO